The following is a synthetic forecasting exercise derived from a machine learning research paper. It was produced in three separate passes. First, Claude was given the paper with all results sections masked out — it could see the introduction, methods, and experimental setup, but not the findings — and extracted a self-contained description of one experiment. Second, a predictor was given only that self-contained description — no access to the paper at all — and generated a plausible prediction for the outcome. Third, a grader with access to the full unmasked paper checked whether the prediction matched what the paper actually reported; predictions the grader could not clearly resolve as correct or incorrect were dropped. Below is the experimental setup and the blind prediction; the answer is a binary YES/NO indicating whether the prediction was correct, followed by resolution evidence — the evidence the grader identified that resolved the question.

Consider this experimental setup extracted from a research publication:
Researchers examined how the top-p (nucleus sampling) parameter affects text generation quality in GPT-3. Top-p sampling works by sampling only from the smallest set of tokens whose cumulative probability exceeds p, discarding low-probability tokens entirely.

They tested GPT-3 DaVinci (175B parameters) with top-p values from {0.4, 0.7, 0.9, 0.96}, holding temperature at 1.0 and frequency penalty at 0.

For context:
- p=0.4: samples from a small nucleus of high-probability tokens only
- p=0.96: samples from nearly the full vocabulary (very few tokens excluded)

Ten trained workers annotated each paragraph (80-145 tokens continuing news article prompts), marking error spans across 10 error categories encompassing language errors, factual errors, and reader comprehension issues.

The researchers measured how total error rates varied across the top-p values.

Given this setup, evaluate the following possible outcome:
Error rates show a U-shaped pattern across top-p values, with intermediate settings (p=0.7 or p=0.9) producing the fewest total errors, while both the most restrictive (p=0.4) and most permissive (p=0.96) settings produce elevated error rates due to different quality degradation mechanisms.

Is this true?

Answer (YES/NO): NO